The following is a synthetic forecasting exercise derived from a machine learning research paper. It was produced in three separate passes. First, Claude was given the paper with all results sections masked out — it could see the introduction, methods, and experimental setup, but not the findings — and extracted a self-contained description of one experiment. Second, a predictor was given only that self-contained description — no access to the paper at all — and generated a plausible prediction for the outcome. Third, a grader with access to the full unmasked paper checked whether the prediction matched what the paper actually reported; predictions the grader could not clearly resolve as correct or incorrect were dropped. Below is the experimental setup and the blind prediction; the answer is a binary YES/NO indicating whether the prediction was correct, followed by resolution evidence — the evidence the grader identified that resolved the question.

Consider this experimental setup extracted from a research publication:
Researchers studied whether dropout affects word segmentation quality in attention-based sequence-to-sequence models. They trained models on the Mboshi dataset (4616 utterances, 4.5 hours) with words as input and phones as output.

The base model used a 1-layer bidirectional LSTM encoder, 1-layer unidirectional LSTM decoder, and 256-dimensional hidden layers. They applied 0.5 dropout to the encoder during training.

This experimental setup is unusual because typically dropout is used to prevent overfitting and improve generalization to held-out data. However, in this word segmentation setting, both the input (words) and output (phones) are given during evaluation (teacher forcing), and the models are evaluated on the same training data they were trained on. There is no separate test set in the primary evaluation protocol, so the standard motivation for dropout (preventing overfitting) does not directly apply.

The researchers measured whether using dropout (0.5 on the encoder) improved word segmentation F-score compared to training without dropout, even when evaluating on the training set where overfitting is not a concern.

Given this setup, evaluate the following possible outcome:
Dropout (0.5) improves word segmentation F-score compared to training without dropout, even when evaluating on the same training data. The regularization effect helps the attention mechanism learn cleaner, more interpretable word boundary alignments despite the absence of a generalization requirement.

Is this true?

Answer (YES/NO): YES